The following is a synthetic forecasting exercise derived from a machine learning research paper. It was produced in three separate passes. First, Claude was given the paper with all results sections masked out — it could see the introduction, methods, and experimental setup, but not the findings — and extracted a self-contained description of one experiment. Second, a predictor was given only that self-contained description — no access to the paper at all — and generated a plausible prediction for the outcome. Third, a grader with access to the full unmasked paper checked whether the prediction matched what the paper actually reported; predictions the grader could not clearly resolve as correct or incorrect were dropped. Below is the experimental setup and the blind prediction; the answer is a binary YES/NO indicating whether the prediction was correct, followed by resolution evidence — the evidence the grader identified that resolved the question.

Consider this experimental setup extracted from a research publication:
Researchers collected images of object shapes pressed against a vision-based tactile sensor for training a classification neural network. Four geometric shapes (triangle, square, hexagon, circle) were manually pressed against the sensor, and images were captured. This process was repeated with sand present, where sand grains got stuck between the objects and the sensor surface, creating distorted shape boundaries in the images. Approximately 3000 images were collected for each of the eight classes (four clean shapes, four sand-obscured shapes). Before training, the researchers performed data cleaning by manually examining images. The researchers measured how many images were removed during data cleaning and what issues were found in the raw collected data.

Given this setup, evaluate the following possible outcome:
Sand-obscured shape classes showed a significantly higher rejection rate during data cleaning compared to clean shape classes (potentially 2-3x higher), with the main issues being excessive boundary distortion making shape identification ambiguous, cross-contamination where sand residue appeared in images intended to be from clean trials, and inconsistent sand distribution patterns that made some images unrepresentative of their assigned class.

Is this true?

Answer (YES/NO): NO